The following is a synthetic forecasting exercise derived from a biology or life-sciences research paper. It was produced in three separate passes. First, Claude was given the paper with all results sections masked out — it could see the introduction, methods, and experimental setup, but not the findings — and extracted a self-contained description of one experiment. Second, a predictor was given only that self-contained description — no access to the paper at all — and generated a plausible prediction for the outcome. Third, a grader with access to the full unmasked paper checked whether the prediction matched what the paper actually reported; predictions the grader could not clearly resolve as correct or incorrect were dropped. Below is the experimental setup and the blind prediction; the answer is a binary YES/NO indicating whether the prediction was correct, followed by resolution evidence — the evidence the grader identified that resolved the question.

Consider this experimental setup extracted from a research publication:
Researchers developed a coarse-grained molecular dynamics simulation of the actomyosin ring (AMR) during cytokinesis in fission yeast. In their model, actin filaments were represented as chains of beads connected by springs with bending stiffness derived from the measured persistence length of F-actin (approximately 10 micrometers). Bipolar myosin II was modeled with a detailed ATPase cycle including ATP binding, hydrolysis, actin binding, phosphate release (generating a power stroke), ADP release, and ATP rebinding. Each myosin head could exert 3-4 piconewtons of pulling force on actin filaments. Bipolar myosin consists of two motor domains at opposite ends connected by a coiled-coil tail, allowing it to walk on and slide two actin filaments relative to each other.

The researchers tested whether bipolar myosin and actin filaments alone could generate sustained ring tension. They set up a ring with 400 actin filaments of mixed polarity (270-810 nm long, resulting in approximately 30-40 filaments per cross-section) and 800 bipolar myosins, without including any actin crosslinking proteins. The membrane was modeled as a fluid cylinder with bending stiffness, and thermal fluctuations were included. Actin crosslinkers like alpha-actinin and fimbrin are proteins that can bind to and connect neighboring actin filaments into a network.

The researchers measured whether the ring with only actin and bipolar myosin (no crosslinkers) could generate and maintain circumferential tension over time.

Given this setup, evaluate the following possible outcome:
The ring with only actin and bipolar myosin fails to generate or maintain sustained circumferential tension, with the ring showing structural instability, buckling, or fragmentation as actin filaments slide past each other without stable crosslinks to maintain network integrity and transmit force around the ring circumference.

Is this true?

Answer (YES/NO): YES